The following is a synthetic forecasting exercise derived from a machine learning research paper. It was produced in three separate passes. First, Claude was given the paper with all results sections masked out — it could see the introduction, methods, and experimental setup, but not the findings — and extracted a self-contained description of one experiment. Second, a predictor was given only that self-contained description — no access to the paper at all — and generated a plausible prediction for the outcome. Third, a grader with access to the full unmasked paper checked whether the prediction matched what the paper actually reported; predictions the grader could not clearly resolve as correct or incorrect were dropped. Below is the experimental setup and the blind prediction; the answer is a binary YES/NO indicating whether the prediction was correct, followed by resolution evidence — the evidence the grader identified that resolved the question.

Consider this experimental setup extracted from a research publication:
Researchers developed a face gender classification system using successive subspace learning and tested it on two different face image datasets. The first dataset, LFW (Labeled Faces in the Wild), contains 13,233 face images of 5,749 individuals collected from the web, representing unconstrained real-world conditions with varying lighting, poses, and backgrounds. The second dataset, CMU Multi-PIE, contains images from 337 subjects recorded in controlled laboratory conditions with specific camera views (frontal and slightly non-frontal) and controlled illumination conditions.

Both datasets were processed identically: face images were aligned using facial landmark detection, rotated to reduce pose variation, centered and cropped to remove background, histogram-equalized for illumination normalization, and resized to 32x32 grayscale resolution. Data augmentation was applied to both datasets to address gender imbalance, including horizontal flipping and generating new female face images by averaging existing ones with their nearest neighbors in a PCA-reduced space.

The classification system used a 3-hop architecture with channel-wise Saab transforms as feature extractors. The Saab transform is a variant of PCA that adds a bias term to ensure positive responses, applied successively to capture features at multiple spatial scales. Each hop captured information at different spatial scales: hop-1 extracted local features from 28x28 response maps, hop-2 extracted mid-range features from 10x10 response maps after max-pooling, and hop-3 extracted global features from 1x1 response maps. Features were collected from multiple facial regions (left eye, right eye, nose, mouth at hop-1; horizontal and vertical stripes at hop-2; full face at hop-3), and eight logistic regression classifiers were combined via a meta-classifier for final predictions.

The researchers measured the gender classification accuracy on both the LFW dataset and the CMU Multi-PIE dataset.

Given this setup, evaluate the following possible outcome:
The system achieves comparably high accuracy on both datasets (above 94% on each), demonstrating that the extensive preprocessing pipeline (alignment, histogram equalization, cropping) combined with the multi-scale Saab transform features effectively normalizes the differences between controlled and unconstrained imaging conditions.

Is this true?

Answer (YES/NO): YES